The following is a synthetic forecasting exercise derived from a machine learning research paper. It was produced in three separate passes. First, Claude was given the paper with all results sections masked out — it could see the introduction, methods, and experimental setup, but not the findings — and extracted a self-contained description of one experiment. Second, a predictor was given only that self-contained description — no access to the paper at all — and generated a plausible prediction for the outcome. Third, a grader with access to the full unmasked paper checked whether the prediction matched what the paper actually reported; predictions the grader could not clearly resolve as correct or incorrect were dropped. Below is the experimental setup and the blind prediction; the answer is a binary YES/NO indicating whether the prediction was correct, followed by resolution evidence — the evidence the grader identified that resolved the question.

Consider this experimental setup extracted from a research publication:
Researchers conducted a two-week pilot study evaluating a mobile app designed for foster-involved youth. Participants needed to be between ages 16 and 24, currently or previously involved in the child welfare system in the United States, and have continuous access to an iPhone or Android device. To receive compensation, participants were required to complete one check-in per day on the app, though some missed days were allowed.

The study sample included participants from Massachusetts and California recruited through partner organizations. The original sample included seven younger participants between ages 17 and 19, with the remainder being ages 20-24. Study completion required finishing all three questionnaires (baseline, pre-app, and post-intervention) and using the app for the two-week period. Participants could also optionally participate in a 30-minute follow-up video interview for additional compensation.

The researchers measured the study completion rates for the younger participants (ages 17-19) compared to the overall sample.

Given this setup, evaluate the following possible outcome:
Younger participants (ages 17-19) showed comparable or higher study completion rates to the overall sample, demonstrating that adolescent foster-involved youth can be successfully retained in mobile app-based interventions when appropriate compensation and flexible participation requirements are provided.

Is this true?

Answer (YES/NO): NO